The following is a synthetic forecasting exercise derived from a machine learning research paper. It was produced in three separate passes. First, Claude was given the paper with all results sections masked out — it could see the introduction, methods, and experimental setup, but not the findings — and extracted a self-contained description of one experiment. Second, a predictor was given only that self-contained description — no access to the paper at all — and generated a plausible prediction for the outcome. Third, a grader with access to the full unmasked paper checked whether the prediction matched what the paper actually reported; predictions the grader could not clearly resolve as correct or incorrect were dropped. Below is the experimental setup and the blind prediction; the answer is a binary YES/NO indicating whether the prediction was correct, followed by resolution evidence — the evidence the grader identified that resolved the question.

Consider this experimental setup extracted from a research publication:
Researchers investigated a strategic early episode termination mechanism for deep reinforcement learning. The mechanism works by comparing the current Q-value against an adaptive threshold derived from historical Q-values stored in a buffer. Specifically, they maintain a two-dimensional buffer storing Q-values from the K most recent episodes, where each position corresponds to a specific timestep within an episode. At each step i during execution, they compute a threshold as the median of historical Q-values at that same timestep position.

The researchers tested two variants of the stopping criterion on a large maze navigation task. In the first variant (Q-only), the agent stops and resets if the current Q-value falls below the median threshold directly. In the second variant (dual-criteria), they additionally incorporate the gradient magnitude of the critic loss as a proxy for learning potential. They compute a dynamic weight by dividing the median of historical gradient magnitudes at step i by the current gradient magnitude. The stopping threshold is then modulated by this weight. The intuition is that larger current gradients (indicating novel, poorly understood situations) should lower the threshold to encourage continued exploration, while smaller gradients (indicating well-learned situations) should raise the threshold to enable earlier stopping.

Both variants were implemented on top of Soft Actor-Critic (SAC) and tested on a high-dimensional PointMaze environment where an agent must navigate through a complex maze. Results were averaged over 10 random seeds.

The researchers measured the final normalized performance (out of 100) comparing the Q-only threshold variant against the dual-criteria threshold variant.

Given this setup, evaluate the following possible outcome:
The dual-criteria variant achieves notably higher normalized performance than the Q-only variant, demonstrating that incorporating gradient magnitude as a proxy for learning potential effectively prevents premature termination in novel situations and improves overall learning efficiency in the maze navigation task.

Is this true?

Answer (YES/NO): YES